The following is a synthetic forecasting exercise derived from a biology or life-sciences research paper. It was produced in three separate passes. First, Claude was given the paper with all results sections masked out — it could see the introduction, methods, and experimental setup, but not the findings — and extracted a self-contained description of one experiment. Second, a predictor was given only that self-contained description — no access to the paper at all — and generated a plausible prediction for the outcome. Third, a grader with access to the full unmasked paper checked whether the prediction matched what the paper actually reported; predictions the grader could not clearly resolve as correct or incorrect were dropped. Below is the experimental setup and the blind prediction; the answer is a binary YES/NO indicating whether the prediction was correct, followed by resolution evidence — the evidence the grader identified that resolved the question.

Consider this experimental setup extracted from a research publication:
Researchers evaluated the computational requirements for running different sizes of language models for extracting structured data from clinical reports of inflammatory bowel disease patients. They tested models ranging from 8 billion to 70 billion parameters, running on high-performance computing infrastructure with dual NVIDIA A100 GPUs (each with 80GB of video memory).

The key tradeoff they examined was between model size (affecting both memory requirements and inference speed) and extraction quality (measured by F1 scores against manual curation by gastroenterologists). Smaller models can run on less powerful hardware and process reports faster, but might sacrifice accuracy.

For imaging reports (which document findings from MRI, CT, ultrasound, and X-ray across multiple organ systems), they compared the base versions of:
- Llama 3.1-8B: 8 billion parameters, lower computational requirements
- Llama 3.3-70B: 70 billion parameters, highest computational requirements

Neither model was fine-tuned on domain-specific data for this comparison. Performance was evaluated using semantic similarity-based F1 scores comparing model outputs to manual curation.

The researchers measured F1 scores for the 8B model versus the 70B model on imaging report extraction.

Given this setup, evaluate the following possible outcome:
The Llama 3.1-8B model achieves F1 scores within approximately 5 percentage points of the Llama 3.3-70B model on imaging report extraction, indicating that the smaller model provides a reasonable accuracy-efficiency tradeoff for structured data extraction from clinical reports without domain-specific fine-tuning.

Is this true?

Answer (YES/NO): NO